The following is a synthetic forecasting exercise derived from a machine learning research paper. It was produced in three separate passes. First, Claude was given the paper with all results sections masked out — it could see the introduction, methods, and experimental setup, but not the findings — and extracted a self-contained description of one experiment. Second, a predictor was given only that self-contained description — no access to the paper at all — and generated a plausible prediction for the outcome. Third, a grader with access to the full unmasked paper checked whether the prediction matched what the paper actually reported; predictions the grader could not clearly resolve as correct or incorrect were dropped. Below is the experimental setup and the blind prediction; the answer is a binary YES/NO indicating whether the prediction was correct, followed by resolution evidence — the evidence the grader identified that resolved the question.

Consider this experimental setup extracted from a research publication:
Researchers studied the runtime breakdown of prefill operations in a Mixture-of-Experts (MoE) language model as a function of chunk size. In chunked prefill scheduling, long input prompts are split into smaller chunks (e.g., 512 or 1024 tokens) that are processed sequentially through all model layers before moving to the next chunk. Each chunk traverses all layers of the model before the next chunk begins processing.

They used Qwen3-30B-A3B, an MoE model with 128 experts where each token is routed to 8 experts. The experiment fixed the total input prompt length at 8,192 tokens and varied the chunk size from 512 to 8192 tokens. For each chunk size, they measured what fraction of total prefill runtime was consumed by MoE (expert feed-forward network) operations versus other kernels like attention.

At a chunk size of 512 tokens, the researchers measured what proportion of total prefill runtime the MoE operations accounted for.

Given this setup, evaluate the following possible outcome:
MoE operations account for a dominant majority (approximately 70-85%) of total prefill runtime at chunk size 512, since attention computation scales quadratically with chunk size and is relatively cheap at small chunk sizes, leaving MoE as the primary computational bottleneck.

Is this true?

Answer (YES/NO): NO